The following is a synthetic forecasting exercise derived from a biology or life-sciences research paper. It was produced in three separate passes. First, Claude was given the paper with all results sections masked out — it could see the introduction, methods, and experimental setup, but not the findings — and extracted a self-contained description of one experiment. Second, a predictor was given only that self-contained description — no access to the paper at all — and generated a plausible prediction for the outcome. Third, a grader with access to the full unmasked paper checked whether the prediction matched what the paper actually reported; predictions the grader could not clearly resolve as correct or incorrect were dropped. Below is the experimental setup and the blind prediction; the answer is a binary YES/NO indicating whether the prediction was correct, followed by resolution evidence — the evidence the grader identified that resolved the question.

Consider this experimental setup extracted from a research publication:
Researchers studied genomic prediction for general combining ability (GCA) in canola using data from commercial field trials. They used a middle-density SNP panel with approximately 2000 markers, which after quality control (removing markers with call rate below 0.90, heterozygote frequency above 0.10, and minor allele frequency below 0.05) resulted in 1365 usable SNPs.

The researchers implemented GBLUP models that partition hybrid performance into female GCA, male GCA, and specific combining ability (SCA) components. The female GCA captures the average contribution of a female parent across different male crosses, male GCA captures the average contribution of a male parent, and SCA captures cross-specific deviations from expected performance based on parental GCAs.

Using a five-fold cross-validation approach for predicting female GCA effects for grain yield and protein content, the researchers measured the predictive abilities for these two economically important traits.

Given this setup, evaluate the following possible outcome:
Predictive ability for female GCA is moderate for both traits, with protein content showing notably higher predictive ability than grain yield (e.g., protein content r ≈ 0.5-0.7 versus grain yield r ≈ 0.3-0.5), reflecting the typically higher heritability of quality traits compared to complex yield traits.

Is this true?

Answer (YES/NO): YES